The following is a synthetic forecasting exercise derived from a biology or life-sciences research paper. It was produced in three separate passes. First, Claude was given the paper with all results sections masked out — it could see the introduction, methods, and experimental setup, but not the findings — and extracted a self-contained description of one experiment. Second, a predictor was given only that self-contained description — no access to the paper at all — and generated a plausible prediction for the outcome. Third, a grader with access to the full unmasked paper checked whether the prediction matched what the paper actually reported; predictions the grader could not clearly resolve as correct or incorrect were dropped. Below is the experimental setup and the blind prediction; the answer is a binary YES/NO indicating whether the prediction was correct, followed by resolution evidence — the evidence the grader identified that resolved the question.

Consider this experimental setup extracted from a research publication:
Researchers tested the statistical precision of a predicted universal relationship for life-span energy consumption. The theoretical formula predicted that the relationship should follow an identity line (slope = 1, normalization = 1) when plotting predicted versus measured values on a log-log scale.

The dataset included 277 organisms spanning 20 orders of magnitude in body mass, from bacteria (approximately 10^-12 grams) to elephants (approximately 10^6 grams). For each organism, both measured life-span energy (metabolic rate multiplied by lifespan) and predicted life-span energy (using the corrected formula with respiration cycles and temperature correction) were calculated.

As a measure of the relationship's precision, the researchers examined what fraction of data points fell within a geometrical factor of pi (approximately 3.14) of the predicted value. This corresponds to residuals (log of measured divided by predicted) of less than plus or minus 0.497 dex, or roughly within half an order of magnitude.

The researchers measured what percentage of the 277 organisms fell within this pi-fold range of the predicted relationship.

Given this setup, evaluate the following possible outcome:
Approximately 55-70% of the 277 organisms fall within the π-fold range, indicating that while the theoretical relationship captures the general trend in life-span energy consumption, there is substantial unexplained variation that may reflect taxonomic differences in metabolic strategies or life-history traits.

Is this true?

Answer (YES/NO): NO